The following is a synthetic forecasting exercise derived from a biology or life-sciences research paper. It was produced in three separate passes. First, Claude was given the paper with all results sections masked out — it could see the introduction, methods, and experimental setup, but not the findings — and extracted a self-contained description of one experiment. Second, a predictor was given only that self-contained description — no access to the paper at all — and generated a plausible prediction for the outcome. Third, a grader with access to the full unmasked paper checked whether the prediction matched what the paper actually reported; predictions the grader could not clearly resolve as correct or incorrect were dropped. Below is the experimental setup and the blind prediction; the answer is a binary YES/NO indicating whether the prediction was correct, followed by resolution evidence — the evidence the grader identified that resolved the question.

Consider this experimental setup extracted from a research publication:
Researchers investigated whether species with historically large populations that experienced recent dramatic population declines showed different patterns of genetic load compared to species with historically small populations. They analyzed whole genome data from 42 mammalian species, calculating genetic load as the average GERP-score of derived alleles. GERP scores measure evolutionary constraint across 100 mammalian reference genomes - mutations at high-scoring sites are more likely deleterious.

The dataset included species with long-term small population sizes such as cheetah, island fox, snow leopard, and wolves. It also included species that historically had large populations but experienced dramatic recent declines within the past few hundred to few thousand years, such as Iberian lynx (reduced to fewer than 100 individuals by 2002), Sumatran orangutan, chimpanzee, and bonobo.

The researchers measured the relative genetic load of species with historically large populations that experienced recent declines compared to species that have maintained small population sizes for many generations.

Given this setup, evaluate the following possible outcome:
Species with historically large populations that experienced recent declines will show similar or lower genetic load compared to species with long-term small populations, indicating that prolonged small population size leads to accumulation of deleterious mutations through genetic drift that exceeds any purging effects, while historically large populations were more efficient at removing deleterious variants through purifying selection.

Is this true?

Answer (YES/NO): NO